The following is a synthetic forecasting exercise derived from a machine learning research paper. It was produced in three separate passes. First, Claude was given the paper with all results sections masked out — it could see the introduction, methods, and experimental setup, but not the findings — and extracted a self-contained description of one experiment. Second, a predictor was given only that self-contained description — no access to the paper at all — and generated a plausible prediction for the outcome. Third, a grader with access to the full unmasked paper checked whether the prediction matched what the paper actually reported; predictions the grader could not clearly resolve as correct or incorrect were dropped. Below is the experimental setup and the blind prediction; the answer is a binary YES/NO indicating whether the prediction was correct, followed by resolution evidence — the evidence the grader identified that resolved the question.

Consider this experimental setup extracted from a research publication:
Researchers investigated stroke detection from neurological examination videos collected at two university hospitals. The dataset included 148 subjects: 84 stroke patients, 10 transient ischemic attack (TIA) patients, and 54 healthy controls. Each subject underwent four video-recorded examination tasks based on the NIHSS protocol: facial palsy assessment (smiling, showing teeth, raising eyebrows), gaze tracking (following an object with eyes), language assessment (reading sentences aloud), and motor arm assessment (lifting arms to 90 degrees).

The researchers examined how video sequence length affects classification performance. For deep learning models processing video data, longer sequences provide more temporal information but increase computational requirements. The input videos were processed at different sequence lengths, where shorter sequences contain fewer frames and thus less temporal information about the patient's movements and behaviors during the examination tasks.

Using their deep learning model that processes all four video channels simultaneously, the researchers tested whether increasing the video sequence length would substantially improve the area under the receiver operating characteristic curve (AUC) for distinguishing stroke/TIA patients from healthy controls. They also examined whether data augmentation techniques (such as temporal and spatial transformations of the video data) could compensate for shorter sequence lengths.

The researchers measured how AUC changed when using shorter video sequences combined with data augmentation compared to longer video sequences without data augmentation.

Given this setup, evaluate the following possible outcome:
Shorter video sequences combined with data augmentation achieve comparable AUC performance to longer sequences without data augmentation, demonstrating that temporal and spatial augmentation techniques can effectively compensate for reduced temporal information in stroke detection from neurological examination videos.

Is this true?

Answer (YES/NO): YES